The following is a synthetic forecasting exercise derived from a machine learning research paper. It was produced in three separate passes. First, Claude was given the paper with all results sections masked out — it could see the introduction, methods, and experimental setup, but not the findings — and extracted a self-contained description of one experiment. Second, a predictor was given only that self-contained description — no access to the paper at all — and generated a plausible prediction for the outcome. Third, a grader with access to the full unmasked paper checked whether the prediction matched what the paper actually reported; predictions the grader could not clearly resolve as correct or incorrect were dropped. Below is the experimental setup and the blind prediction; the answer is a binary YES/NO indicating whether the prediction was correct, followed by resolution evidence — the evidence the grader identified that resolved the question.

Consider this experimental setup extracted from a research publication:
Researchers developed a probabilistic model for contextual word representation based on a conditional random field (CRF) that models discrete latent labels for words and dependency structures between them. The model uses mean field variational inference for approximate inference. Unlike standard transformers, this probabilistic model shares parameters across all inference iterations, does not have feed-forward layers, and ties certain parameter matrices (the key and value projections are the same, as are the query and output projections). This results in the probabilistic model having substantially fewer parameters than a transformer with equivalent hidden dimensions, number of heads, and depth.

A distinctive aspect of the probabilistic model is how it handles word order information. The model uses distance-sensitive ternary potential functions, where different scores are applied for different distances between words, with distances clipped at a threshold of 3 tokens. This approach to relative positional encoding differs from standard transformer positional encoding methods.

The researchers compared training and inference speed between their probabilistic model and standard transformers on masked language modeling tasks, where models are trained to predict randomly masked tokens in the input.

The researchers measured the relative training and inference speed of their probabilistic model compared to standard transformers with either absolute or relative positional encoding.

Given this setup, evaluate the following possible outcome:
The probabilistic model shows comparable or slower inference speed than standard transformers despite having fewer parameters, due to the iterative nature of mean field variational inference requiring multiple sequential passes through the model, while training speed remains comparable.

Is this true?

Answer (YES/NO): NO